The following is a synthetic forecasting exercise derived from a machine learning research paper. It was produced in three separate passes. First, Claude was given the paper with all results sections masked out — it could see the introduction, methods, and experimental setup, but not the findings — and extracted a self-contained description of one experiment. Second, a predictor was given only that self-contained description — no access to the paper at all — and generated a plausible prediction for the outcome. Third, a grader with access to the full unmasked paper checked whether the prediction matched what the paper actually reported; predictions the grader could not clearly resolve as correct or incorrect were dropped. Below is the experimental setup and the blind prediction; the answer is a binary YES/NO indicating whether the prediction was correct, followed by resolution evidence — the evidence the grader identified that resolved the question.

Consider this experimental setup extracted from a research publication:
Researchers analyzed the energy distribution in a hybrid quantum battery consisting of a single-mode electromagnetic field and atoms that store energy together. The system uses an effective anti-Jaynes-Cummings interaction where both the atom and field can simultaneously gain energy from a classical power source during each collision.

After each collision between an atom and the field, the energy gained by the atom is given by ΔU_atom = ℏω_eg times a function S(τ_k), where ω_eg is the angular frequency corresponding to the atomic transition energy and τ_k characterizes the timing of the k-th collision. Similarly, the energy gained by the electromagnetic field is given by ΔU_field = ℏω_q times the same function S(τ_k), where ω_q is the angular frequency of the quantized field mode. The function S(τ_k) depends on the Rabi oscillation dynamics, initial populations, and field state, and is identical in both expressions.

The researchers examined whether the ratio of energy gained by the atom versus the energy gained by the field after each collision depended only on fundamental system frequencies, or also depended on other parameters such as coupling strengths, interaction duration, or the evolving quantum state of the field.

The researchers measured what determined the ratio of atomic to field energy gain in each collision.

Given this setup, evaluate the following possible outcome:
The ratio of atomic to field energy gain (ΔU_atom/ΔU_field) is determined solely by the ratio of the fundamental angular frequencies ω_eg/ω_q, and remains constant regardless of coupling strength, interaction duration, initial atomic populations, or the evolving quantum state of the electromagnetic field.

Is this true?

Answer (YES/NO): YES